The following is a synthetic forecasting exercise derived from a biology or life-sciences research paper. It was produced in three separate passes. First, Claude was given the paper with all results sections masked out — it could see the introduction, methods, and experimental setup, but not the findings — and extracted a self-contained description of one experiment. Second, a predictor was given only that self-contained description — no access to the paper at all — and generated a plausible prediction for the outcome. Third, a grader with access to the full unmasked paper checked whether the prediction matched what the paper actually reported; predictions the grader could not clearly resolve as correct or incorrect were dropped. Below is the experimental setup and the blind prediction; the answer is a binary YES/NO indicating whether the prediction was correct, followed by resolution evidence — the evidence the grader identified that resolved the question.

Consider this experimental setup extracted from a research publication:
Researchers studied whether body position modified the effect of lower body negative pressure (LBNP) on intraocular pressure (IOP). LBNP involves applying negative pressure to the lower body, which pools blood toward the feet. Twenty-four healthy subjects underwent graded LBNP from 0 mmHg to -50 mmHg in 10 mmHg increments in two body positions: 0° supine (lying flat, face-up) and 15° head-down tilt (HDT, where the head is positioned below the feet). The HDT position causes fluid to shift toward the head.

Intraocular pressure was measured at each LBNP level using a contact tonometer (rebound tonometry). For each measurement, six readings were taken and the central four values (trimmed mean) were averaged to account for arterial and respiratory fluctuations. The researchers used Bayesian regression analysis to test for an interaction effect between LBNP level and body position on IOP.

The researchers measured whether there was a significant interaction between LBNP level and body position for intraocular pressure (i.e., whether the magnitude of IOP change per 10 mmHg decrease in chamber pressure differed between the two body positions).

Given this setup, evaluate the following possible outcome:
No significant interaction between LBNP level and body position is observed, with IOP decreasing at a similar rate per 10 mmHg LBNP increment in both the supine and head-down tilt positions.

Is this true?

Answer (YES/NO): YES